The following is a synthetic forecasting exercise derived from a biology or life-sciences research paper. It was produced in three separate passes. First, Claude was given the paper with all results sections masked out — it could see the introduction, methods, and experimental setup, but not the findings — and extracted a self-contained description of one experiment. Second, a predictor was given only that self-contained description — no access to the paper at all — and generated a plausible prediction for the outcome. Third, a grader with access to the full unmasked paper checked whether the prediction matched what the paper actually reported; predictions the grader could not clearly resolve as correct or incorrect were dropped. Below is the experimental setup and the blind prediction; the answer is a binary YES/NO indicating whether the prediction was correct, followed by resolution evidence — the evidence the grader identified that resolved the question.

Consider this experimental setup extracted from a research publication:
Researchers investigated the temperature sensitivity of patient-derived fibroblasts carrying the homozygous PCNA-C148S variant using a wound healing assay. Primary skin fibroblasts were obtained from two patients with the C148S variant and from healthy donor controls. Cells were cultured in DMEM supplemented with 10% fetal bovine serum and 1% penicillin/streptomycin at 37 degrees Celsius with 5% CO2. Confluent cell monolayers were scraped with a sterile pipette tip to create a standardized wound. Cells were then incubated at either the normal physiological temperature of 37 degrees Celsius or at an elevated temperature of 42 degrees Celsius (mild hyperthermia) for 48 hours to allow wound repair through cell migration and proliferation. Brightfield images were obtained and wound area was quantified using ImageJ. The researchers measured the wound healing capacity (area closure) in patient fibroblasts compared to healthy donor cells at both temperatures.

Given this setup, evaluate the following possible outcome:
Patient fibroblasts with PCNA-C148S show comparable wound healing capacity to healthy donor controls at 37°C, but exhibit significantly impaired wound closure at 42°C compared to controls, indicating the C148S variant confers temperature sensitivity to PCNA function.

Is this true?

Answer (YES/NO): YES